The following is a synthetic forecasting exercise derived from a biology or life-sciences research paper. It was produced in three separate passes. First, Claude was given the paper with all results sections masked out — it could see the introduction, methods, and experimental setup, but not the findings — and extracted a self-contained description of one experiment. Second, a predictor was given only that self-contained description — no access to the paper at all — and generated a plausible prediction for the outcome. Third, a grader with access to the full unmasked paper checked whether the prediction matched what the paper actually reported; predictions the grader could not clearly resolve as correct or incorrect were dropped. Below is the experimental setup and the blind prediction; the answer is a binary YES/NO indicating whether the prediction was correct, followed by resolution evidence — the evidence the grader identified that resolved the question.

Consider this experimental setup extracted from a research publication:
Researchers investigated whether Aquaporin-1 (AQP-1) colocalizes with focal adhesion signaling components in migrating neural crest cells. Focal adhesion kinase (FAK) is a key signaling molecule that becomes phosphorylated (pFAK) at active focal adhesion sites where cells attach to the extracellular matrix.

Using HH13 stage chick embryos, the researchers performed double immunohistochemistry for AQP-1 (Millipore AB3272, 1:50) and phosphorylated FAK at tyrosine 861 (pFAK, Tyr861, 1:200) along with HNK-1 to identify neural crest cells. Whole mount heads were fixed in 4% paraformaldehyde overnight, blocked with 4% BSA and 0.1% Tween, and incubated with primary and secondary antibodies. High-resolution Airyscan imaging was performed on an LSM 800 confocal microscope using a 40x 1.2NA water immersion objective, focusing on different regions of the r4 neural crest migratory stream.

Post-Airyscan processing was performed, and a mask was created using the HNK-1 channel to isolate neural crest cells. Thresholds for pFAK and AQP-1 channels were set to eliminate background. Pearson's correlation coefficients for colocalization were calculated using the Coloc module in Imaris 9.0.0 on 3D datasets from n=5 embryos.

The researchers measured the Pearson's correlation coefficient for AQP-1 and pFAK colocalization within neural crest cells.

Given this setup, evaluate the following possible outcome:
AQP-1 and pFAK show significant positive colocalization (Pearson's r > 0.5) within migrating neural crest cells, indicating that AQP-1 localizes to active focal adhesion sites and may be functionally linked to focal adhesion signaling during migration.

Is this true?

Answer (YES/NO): YES